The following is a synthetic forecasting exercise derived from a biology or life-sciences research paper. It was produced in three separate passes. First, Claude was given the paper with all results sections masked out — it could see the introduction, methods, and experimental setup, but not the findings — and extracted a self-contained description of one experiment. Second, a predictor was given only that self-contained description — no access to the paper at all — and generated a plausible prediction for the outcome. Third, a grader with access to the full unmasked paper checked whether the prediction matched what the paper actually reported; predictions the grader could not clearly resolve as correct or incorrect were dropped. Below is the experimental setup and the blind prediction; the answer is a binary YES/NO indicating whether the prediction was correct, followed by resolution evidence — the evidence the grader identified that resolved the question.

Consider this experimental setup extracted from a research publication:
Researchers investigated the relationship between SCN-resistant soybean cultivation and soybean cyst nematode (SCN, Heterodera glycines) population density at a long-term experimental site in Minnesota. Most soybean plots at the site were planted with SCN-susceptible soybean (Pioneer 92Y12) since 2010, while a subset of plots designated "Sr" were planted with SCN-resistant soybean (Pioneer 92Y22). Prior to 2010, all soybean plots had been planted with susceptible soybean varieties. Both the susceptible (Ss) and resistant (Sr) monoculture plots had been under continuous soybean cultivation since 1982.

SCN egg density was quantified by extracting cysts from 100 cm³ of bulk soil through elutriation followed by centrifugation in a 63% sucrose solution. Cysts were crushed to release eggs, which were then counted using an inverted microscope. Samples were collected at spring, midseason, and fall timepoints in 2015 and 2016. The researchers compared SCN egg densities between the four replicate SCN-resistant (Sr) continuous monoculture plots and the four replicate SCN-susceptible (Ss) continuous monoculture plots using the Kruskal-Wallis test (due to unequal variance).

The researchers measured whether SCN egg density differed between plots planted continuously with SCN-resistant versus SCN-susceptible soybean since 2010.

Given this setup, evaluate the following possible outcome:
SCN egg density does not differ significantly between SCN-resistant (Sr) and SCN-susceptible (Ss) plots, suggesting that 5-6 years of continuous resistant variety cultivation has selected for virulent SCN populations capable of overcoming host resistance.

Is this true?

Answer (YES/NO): NO